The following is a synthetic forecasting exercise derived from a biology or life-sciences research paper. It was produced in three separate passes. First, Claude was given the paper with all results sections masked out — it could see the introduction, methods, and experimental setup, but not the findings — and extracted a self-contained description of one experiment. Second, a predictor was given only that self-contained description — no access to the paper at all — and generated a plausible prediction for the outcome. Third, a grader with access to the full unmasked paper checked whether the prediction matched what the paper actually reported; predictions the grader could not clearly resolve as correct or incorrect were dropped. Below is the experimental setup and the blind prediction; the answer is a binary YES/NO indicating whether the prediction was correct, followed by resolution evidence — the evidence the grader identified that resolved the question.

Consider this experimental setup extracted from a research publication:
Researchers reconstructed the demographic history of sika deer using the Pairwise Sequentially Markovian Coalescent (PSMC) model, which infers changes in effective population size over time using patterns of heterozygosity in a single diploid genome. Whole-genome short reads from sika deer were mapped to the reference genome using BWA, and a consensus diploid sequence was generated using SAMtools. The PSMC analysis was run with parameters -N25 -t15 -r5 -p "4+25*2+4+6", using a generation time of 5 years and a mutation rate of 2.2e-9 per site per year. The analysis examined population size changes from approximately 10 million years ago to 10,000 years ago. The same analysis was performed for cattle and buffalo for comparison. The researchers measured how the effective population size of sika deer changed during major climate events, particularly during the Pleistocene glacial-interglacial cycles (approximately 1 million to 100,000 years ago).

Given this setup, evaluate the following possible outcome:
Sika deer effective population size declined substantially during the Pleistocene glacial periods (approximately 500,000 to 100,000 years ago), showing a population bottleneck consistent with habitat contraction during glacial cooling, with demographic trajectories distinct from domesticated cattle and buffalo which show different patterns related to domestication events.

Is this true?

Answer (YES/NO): NO